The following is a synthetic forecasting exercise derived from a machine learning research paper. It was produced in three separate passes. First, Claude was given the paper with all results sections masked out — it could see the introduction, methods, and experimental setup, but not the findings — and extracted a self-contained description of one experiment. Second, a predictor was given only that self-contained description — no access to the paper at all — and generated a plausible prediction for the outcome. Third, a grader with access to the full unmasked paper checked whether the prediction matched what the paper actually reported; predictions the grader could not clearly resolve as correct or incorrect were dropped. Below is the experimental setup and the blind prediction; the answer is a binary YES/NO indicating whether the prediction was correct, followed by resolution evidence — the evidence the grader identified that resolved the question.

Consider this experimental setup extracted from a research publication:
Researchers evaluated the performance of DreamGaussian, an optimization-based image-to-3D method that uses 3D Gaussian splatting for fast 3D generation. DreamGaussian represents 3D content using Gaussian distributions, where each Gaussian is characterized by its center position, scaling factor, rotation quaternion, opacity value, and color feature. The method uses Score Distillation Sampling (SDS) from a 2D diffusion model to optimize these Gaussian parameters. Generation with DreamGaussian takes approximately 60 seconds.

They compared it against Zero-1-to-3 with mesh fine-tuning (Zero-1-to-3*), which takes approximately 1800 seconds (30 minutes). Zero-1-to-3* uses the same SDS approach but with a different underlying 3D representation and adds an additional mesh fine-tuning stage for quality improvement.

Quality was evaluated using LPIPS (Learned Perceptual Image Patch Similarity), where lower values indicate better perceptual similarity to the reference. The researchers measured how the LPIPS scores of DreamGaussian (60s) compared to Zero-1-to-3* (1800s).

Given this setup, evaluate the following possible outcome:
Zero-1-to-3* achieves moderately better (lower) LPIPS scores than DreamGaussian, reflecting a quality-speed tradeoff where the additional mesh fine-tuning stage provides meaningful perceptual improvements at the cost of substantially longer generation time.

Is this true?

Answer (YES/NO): NO